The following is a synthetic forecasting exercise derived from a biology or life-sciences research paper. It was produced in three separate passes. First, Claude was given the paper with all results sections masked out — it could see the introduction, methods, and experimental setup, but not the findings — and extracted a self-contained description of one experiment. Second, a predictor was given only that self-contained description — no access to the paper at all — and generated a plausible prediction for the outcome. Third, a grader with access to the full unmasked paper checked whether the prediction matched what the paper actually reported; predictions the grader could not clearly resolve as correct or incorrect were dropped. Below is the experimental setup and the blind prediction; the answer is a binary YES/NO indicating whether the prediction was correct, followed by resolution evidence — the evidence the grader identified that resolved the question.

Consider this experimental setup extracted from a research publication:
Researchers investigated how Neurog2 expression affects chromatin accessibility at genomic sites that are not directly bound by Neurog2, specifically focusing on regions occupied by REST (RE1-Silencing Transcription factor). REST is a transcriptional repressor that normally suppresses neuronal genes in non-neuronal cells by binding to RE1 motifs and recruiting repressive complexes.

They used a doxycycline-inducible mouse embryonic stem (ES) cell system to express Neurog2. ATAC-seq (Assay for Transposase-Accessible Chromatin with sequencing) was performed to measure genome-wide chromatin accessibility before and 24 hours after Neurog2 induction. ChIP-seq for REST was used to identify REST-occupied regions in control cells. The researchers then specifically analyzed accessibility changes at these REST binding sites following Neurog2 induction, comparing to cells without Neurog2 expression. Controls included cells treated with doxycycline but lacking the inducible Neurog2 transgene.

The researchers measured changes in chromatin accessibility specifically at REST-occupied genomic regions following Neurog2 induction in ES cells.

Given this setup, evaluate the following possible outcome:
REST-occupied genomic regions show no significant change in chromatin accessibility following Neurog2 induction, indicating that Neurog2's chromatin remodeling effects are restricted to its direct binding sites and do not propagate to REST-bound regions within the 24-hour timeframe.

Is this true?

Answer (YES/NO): NO